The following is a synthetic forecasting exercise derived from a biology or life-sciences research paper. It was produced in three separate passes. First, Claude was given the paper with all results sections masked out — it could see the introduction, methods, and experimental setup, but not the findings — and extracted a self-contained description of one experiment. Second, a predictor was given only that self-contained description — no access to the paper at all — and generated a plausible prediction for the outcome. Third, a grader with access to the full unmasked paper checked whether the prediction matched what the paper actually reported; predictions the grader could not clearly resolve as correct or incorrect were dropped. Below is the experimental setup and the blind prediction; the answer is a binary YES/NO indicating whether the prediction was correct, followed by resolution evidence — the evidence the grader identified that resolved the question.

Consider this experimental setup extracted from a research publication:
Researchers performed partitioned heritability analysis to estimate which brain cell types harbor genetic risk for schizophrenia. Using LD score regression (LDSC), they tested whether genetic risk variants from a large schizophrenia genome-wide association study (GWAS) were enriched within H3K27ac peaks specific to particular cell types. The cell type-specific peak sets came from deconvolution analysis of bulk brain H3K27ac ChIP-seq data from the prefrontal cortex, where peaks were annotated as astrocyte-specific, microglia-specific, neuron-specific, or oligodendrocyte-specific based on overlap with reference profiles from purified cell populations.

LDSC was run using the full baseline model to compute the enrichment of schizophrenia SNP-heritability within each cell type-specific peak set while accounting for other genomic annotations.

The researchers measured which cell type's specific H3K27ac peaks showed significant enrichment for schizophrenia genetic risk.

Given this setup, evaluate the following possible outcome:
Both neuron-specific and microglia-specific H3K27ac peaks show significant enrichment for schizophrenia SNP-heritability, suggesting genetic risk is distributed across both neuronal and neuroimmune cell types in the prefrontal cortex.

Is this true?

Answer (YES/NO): NO